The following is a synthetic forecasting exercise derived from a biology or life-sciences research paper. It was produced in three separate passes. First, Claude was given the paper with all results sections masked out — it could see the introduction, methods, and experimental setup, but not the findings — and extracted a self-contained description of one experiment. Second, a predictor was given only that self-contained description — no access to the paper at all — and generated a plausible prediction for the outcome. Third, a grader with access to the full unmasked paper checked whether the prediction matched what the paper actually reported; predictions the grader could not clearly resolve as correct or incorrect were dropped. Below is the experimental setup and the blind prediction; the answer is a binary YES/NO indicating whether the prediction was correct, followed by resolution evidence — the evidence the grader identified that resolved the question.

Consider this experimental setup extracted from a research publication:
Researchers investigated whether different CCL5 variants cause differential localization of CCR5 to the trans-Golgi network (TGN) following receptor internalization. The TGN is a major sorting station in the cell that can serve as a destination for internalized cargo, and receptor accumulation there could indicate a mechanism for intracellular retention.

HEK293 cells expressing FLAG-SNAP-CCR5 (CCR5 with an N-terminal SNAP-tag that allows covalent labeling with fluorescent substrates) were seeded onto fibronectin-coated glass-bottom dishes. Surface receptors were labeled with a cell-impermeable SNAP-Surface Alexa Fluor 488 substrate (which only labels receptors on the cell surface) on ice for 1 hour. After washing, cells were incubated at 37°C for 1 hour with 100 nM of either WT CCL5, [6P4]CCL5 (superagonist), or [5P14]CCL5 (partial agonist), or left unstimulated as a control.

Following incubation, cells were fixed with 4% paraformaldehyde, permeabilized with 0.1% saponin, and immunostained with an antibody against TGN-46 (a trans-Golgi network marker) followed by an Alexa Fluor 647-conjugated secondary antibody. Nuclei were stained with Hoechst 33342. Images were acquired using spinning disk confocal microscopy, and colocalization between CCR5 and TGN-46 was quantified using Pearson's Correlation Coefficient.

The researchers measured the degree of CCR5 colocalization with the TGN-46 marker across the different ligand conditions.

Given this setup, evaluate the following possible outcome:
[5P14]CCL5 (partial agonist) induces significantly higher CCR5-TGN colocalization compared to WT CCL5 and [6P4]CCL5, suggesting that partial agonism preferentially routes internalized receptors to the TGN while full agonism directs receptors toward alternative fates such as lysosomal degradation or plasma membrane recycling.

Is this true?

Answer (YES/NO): NO